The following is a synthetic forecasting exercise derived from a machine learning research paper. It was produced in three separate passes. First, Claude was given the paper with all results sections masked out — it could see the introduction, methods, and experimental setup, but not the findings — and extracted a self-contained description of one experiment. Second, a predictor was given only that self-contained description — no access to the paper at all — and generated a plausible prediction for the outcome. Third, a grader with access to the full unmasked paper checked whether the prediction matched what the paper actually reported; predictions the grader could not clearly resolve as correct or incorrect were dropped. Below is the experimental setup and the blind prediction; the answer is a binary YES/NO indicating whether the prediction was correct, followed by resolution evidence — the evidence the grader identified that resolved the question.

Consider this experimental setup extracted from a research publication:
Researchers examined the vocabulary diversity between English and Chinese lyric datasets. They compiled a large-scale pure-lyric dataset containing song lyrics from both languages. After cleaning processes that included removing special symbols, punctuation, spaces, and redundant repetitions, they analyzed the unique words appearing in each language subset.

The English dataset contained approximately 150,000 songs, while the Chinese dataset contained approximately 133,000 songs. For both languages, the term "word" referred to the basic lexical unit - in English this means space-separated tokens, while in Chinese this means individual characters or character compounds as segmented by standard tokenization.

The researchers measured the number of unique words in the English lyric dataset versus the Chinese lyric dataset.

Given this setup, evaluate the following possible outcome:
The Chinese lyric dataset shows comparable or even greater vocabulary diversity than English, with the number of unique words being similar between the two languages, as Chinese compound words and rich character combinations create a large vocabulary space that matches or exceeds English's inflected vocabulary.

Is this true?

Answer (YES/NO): NO